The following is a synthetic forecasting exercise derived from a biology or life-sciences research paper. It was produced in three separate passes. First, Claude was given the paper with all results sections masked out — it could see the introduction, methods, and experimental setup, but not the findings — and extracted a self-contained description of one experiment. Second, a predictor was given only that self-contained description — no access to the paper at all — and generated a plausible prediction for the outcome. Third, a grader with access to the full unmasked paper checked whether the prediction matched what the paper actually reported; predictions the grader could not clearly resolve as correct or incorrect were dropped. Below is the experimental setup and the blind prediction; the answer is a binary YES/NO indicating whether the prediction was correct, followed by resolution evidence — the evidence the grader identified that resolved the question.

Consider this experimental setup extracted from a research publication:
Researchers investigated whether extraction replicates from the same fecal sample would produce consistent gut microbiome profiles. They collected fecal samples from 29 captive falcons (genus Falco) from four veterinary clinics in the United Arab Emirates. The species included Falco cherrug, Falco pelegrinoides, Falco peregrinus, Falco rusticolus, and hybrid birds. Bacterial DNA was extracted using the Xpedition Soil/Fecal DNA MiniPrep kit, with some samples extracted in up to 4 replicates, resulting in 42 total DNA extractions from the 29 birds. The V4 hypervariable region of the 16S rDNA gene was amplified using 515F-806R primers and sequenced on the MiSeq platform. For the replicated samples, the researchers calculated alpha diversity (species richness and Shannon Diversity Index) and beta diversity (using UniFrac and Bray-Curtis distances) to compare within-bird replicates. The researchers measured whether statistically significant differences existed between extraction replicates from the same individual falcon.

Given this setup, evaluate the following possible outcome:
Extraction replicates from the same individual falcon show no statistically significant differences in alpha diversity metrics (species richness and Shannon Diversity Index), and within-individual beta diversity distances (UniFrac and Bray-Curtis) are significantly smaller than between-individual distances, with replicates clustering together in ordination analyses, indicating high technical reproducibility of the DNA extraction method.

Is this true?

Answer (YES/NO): NO